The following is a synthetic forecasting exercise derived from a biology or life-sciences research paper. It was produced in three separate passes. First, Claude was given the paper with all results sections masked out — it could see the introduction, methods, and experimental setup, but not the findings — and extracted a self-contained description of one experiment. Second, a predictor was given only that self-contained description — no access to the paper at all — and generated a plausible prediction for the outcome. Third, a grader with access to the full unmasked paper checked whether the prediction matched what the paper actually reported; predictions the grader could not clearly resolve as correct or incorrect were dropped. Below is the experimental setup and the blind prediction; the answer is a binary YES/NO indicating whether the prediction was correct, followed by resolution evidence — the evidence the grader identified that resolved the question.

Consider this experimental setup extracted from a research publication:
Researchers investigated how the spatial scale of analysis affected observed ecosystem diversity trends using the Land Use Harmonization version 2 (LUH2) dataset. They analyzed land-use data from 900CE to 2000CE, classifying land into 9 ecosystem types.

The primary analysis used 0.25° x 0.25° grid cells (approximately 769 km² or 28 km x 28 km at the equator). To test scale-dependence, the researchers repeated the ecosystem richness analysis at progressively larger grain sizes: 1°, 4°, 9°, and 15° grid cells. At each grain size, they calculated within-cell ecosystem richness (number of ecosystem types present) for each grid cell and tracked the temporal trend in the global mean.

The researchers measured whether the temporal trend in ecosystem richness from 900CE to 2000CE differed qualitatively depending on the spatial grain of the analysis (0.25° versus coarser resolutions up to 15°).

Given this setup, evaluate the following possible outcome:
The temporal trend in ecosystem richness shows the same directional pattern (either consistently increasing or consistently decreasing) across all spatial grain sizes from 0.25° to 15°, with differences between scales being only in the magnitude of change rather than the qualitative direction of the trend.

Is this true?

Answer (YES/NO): YES